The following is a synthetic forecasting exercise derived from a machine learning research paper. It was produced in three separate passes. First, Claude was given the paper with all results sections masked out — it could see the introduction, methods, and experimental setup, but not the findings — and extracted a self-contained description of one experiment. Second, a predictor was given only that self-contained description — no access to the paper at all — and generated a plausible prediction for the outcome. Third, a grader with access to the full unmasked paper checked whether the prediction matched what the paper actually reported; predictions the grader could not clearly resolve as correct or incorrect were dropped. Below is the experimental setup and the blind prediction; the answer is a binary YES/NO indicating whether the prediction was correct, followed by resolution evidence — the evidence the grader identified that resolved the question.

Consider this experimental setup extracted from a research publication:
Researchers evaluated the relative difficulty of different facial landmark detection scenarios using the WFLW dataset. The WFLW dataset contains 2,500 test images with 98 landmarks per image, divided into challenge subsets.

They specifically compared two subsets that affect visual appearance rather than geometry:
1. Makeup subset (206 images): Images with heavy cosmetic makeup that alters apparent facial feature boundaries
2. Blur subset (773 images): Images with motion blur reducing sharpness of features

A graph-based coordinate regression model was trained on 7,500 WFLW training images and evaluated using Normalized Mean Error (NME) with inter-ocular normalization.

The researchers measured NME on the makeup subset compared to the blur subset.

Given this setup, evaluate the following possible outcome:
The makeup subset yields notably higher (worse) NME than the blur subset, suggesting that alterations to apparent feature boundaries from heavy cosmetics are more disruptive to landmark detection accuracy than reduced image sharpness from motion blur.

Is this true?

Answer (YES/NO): NO